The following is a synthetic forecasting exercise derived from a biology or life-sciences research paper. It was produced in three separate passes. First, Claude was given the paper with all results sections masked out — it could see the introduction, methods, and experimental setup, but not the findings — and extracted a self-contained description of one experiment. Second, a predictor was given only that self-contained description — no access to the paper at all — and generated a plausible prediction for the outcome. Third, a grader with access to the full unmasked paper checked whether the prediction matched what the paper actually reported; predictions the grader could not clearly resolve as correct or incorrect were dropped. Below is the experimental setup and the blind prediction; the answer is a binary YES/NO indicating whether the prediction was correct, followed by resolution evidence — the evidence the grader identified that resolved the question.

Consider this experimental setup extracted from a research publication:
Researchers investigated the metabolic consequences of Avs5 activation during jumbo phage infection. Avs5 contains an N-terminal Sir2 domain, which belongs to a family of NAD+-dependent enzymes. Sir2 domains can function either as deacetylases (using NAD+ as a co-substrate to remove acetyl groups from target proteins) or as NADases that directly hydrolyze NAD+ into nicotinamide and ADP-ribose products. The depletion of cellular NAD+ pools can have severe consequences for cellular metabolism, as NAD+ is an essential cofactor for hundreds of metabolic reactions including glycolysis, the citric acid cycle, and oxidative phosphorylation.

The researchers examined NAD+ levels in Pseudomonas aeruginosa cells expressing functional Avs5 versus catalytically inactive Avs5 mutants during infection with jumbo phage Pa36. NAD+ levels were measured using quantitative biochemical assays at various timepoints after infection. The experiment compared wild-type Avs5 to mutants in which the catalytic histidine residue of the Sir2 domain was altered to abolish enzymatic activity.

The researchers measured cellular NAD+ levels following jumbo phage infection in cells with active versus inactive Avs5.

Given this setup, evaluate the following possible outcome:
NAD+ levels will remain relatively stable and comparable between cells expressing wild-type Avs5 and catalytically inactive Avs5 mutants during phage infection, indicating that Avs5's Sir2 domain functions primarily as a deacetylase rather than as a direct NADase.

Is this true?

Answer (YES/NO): NO